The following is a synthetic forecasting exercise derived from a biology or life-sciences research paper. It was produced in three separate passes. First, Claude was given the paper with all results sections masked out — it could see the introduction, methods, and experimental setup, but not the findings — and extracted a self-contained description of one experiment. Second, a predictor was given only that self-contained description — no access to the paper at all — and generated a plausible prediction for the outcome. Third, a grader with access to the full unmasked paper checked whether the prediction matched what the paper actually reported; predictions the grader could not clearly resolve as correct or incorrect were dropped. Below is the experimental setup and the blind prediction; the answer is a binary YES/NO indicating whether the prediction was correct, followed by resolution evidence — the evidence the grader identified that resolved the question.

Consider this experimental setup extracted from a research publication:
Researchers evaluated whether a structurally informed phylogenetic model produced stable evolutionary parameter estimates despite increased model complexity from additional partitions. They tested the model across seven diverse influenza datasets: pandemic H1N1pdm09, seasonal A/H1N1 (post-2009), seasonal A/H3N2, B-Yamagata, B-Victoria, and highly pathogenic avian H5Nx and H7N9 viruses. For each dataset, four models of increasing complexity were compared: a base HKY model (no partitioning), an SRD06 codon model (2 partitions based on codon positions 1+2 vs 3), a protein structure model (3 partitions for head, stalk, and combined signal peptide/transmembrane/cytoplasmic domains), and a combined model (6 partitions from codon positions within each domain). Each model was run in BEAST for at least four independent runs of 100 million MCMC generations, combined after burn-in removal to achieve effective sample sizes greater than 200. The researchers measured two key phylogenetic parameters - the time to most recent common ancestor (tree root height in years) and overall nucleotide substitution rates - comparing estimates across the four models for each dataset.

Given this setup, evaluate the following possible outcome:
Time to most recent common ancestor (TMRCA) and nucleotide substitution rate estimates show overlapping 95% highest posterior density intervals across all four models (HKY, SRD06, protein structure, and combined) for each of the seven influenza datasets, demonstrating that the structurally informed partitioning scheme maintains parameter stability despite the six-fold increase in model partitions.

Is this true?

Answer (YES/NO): YES